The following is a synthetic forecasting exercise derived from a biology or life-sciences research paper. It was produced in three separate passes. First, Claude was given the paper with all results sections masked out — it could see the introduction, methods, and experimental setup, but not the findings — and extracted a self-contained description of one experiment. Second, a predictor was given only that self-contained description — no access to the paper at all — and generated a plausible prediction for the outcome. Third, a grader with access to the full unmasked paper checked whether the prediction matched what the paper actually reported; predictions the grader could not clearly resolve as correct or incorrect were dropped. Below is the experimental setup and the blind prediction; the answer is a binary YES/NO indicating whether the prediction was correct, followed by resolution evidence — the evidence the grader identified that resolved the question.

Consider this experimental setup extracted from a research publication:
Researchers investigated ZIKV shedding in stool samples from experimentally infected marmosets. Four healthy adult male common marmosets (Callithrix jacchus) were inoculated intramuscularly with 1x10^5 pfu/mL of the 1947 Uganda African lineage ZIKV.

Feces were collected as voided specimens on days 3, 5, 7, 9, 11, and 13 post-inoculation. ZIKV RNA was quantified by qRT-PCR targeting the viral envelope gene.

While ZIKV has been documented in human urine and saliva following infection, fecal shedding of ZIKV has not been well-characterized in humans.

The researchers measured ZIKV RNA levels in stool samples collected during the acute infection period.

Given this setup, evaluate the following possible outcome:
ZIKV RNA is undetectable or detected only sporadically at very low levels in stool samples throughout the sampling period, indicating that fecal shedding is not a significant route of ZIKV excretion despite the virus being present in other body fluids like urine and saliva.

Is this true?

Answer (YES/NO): YES